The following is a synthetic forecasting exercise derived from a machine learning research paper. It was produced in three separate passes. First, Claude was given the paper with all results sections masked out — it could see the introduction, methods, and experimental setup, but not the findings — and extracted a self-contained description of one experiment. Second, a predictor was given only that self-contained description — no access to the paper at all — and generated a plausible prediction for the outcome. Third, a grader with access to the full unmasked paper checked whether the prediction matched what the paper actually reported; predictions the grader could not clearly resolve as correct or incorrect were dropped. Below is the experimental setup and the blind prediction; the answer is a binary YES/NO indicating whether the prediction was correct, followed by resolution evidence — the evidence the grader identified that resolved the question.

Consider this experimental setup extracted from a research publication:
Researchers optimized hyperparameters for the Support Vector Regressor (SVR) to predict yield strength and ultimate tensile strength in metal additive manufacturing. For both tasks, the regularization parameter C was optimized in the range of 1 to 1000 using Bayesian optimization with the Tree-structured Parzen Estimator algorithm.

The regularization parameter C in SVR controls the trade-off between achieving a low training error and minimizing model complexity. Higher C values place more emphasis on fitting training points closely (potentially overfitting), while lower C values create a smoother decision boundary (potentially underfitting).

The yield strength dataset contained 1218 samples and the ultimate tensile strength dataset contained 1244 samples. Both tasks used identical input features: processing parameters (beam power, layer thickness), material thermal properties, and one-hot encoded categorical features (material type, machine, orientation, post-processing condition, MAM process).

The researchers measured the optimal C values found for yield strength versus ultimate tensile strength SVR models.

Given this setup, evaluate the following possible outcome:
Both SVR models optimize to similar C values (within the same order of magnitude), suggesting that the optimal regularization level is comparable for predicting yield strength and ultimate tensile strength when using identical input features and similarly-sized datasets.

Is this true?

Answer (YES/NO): YES